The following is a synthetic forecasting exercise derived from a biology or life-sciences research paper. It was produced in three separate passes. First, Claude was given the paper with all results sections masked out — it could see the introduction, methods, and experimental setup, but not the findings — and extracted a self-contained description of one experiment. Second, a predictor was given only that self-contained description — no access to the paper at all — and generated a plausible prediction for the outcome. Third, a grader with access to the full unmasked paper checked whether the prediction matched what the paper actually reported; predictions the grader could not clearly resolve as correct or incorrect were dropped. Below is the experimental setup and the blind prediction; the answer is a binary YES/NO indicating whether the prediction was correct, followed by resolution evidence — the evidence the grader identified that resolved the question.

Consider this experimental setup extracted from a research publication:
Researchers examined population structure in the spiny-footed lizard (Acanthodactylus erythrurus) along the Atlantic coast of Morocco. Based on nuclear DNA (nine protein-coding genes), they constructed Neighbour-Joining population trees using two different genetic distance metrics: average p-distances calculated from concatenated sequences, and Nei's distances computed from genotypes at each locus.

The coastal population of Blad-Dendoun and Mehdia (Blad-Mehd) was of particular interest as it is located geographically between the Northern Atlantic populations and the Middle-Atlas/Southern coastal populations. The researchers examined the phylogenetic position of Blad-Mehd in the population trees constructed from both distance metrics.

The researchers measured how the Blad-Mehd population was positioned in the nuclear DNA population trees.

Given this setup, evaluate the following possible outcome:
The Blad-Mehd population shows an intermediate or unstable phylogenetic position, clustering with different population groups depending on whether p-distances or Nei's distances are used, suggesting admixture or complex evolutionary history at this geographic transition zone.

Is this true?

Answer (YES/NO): NO